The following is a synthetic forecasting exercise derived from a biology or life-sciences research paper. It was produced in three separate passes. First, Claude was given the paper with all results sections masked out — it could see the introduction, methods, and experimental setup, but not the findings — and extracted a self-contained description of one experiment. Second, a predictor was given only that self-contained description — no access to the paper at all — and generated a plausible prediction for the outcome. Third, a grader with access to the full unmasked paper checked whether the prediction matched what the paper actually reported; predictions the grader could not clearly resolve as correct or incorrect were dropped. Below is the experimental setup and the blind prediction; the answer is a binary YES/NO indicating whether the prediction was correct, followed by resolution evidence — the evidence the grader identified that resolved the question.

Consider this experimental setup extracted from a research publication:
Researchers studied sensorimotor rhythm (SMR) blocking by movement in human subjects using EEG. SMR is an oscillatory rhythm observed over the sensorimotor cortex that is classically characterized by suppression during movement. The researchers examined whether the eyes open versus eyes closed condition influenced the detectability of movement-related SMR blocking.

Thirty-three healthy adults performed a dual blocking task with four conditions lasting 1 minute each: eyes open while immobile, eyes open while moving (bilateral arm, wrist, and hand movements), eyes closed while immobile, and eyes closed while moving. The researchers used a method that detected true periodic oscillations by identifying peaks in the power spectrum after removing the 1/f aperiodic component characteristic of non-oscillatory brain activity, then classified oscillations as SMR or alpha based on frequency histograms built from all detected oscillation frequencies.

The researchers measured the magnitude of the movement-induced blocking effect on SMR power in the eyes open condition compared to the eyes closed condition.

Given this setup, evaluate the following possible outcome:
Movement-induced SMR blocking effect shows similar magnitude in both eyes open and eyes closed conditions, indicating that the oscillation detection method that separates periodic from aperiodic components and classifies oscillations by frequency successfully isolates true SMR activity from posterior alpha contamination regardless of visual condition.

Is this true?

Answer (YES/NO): NO